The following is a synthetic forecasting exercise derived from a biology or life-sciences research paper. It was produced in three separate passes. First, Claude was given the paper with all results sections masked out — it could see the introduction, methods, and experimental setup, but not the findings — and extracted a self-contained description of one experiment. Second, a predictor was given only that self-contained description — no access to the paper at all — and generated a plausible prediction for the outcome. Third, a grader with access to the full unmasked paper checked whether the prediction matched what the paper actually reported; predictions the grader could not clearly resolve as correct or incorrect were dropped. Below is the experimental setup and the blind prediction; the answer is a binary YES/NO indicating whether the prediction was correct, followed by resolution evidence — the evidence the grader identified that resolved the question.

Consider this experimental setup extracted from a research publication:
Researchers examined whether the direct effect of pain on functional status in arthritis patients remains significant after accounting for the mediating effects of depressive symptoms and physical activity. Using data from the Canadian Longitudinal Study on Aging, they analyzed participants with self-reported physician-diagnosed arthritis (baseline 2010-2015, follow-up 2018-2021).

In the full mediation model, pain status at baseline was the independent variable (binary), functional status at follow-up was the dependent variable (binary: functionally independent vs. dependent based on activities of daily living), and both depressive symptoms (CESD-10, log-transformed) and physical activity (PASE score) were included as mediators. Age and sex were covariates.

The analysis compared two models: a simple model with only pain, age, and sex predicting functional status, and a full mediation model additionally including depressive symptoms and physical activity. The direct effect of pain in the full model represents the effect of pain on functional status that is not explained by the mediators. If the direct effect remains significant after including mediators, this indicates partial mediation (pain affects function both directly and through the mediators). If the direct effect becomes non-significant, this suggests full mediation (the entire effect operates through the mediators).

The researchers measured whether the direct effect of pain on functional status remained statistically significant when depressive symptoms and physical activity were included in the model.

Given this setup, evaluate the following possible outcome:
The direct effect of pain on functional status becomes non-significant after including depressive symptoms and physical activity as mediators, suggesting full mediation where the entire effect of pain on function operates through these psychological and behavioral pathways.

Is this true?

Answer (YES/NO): NO